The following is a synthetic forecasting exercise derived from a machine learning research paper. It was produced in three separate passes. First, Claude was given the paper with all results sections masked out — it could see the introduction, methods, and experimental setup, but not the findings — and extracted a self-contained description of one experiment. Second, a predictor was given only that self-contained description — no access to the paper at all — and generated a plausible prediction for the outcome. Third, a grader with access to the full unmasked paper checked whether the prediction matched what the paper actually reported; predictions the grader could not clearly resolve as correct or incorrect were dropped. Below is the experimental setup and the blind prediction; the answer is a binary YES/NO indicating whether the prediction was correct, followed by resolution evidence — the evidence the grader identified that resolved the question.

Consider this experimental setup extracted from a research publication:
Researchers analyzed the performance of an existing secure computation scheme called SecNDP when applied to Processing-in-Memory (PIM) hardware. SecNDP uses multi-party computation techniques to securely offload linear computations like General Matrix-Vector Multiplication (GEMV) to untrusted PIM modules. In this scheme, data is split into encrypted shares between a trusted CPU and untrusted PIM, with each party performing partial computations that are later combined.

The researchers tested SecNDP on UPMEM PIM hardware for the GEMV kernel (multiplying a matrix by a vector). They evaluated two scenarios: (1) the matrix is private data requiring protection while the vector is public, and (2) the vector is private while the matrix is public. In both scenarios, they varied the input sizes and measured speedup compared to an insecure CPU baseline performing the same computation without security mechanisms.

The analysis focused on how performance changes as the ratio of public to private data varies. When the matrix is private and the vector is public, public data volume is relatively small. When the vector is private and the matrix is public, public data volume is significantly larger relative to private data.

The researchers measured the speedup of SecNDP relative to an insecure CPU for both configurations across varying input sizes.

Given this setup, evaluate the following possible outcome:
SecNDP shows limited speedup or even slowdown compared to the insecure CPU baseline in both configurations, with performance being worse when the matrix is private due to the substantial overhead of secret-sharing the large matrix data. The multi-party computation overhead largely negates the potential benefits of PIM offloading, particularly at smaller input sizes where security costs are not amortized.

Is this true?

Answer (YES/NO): NO